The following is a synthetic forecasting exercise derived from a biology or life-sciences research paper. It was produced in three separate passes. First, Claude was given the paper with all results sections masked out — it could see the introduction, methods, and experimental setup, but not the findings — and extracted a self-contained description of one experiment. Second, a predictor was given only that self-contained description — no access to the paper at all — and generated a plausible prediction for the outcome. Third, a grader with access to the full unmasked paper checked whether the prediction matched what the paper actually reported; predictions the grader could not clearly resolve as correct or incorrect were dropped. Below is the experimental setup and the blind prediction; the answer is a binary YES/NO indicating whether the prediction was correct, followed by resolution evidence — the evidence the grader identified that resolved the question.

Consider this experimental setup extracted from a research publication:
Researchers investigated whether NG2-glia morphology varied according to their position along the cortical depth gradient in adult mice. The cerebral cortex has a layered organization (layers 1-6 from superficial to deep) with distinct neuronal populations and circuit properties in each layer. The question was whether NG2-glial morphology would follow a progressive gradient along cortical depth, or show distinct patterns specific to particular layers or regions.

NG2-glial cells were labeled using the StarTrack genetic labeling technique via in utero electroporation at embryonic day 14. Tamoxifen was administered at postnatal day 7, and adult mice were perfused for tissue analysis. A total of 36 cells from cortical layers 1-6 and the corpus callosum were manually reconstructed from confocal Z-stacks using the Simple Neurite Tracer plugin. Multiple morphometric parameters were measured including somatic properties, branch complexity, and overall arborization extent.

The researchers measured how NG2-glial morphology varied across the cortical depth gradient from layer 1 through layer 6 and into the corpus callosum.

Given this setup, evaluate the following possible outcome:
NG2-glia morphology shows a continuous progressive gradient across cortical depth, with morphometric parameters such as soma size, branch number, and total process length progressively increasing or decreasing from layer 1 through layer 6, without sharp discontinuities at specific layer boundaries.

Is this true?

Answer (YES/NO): NO